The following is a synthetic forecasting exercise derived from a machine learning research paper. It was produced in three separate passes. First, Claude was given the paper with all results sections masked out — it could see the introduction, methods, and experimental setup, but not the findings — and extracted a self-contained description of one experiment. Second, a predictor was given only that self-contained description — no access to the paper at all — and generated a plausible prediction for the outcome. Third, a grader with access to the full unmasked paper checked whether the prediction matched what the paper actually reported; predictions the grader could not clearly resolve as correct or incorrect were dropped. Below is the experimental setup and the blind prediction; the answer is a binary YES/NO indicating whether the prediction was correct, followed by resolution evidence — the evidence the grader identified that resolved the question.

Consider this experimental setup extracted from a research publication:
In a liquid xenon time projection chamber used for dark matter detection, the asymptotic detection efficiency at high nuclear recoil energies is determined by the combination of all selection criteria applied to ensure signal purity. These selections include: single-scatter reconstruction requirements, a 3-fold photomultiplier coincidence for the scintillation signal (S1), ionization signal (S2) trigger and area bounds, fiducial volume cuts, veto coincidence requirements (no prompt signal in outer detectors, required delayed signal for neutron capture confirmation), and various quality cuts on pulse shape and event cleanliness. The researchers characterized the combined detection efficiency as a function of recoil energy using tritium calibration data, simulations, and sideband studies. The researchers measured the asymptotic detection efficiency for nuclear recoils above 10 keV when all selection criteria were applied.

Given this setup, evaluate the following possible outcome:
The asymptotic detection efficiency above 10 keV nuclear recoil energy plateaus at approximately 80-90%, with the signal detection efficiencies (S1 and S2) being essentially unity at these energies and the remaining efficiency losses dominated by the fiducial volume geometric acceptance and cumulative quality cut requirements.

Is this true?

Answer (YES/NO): NO